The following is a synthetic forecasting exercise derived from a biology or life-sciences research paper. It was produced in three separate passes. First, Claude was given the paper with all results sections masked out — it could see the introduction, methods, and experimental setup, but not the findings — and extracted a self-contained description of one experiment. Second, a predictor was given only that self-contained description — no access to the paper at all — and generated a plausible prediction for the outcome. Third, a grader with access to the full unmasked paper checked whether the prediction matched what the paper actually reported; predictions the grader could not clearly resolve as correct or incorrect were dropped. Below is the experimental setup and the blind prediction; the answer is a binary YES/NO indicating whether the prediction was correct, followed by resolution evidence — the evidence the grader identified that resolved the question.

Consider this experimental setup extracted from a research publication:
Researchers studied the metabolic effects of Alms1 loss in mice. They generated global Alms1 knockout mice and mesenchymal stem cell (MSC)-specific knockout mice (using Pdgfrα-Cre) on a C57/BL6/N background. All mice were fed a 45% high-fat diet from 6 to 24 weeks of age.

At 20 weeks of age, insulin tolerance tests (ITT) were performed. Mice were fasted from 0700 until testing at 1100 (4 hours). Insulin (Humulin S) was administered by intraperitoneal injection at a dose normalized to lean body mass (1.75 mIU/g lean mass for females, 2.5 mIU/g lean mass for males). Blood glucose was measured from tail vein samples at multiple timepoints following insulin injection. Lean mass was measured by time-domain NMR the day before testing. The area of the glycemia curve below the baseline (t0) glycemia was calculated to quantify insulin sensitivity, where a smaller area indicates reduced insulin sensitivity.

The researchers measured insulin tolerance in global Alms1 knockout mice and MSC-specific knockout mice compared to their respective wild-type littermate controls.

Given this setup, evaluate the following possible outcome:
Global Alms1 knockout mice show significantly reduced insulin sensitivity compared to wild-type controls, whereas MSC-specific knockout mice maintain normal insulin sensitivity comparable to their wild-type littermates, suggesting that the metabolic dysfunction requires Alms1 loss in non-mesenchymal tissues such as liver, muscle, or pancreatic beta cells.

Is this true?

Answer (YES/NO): NO